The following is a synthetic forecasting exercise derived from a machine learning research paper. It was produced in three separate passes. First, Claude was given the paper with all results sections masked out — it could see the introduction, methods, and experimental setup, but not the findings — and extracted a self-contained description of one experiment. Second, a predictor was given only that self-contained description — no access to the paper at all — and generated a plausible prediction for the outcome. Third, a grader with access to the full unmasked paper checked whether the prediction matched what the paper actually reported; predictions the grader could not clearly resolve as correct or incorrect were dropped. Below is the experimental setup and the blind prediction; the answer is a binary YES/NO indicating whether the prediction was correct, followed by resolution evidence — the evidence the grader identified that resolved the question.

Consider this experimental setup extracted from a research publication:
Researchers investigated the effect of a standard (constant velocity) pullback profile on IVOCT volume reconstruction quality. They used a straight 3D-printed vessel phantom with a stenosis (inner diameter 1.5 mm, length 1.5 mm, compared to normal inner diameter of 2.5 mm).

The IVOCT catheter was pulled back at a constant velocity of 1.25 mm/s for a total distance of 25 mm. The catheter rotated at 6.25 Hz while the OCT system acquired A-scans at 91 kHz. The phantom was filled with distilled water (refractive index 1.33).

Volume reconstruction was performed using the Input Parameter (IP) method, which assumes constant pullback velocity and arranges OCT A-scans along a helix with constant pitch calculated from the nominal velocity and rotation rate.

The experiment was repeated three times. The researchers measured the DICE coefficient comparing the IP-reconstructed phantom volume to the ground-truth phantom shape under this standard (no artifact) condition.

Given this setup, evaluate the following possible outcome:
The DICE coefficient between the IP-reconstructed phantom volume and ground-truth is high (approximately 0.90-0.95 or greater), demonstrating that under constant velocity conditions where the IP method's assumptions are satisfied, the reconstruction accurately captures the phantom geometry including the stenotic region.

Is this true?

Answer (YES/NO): NO